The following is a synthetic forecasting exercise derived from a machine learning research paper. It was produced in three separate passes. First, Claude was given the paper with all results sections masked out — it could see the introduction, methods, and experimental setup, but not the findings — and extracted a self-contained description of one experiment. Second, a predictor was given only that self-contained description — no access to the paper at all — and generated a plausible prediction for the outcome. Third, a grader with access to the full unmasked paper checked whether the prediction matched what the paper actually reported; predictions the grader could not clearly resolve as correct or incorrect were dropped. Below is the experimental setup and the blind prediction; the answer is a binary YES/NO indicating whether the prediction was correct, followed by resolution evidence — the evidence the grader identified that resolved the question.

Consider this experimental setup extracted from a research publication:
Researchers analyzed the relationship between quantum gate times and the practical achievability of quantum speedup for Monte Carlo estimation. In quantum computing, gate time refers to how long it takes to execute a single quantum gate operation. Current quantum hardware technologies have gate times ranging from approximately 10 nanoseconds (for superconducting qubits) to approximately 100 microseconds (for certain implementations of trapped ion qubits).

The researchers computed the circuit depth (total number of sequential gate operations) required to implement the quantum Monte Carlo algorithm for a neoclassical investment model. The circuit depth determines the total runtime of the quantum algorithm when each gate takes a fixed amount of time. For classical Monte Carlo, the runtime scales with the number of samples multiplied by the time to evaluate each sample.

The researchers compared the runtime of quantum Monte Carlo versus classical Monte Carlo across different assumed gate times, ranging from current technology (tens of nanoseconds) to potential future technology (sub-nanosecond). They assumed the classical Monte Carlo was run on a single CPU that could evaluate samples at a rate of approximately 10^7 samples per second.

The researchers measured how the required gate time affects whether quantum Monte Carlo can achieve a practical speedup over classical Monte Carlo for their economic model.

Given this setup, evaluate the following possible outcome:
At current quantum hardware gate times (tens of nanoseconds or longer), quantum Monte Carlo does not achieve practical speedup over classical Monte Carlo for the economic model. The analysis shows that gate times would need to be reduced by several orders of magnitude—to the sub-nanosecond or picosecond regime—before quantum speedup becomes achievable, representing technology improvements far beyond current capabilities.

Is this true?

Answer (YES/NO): NO